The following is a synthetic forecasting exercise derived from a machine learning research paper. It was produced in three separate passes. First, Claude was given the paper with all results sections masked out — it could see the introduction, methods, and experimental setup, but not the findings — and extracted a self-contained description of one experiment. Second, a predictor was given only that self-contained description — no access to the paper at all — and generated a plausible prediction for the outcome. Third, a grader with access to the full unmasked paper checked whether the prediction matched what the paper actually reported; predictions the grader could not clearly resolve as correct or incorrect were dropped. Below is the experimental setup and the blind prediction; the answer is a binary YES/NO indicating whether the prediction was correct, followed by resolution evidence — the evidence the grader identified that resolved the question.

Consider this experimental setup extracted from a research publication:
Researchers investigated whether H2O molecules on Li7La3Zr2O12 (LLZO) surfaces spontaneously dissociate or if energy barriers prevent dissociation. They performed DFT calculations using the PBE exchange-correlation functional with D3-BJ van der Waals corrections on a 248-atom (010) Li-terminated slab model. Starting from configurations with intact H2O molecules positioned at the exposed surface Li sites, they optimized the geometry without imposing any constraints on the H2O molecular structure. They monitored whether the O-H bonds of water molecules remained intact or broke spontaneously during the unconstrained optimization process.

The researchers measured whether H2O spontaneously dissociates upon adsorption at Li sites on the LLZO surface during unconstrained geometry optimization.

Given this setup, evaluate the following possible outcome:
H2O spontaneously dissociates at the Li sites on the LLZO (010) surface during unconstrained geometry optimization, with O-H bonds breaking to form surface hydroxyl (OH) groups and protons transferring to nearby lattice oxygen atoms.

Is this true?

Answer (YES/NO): YES